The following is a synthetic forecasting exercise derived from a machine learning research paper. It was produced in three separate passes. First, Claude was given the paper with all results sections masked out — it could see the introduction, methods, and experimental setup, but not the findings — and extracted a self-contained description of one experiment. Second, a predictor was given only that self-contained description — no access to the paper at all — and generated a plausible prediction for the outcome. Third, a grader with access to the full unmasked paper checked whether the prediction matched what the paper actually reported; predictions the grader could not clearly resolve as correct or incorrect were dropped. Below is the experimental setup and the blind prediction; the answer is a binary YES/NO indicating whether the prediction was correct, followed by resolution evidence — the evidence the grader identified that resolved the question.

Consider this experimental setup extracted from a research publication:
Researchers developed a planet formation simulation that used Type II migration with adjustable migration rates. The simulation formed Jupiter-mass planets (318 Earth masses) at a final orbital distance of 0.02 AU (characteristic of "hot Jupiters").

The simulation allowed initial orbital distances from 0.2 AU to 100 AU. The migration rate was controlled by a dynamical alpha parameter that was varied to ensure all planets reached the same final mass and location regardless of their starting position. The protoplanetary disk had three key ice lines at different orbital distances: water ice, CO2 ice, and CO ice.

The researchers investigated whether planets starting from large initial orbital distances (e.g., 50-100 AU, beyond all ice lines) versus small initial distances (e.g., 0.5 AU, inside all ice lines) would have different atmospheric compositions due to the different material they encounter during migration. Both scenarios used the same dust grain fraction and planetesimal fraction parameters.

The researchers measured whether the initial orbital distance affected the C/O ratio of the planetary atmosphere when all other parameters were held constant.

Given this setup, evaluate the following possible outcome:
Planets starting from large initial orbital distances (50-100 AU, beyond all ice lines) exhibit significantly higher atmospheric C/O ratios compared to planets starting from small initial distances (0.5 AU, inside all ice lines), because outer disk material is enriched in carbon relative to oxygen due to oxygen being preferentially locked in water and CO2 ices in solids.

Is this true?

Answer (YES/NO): NO